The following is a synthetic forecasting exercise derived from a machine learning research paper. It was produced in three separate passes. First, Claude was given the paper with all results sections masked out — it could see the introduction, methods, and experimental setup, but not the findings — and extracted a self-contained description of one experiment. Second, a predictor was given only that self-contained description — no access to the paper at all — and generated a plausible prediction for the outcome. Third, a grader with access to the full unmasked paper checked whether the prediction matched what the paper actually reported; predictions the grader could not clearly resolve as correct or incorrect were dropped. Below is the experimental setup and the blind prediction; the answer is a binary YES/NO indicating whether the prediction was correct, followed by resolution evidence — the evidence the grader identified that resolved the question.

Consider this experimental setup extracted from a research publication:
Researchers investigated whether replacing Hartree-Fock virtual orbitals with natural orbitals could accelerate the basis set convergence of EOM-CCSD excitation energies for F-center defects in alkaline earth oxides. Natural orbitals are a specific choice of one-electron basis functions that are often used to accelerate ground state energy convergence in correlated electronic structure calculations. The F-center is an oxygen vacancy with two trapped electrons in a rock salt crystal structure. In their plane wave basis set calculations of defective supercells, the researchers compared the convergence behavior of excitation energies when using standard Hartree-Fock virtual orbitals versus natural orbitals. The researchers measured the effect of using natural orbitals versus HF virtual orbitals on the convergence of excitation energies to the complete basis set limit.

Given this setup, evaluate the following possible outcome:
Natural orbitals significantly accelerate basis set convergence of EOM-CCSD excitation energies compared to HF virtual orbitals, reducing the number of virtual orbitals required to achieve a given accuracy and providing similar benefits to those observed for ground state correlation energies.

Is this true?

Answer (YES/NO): NO